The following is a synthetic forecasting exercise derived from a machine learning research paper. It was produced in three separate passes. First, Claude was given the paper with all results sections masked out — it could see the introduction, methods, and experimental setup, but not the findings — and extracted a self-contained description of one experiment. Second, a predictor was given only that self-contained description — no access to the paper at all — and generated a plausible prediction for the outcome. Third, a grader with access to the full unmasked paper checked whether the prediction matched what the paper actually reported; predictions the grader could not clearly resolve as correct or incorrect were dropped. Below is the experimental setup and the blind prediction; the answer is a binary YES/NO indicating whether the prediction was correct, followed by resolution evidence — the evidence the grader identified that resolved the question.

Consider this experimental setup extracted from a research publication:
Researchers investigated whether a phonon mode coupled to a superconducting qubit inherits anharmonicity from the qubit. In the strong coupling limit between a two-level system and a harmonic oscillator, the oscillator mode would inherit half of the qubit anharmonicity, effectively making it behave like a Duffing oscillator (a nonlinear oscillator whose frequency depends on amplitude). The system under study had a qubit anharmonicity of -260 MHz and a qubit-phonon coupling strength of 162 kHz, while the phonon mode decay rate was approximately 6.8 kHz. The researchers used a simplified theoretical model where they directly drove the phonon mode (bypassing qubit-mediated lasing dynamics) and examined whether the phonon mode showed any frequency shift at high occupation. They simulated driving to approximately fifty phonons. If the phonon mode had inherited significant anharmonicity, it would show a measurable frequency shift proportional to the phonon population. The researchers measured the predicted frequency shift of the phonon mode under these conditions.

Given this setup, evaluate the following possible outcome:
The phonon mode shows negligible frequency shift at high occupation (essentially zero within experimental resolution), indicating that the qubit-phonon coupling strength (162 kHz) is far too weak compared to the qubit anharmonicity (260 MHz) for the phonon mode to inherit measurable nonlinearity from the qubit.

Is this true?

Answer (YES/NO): YES